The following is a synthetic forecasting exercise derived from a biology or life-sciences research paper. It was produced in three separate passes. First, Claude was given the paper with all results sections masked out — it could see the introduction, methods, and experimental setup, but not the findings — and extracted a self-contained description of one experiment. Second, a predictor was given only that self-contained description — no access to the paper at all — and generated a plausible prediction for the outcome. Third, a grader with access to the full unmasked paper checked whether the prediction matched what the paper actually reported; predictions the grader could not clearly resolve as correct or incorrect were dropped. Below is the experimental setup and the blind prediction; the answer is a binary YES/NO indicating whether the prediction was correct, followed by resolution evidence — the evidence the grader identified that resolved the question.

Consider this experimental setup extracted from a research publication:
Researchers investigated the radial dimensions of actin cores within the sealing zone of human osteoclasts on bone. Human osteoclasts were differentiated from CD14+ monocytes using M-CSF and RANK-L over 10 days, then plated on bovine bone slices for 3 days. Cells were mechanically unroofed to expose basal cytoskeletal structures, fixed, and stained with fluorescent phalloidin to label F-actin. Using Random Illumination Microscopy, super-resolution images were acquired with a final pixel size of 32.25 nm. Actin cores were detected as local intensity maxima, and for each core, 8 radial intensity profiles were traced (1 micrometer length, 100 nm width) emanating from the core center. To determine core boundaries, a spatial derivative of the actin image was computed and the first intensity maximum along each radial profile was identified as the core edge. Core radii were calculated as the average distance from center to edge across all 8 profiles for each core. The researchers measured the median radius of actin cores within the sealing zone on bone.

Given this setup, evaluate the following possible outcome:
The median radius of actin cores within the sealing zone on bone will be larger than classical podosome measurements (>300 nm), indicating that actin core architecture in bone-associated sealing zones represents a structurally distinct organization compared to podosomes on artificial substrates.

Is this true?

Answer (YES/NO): NO